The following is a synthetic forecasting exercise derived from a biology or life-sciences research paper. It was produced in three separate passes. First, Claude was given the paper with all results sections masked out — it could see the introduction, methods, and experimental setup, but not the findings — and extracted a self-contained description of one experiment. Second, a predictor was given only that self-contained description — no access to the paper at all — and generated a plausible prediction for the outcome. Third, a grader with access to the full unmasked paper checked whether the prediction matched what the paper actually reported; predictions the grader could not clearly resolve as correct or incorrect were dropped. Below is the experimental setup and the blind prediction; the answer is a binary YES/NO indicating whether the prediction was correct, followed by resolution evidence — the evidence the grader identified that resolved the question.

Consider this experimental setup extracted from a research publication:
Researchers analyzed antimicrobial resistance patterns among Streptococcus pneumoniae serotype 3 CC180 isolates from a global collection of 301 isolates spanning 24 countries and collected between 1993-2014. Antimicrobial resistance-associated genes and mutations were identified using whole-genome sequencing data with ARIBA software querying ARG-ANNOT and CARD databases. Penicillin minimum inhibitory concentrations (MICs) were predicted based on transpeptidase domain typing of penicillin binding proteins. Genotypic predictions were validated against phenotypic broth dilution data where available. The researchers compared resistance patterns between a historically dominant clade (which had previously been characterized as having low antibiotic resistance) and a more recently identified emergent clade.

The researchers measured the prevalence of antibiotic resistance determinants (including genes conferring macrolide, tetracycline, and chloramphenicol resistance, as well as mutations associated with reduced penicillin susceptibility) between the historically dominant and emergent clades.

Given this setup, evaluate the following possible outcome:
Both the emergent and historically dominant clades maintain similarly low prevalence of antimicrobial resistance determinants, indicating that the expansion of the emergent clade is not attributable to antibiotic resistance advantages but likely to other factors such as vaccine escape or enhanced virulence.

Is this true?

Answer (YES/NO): NO